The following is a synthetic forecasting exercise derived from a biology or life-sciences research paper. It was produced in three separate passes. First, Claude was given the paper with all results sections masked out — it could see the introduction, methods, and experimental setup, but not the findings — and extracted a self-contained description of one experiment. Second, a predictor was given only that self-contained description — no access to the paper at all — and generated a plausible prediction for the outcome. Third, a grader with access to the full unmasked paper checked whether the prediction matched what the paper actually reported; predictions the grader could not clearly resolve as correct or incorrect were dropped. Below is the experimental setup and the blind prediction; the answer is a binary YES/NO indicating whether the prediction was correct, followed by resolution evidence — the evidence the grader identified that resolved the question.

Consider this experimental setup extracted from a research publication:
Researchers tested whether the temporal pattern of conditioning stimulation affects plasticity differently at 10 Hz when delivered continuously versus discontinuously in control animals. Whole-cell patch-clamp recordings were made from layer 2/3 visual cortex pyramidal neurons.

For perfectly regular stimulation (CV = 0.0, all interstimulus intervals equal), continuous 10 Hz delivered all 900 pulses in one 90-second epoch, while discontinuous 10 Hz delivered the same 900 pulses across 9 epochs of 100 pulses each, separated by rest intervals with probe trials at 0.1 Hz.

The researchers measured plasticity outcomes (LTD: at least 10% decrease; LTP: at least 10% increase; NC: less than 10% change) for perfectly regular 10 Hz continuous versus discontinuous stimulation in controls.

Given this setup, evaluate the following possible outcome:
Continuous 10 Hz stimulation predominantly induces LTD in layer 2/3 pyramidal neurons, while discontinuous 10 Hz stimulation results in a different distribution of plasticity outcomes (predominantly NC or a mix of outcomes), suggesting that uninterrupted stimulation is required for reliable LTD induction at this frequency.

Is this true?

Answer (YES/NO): NO